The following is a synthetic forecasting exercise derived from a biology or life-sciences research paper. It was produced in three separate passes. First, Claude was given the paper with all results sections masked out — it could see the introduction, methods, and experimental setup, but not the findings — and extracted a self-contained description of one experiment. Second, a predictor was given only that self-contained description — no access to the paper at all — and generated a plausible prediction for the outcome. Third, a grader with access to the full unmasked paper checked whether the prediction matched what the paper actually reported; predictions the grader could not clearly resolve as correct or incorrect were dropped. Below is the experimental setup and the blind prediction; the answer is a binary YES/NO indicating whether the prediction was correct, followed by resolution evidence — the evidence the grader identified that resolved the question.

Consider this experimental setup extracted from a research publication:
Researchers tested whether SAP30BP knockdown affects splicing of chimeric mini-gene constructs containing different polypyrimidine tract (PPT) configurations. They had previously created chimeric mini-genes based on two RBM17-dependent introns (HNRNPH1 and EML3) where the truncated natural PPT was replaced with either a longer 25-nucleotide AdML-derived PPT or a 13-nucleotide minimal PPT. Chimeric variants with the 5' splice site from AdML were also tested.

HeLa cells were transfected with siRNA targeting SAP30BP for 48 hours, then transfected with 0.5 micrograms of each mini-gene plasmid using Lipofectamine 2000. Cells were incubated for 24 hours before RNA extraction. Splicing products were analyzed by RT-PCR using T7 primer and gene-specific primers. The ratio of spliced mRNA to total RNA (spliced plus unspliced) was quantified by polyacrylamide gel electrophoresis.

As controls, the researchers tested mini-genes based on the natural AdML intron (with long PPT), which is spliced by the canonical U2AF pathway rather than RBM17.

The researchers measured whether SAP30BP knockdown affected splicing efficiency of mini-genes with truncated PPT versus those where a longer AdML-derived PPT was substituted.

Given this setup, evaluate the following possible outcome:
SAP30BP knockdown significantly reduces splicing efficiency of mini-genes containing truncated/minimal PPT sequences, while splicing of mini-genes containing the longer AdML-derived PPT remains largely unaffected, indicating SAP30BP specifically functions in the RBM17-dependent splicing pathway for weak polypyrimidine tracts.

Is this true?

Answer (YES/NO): YES